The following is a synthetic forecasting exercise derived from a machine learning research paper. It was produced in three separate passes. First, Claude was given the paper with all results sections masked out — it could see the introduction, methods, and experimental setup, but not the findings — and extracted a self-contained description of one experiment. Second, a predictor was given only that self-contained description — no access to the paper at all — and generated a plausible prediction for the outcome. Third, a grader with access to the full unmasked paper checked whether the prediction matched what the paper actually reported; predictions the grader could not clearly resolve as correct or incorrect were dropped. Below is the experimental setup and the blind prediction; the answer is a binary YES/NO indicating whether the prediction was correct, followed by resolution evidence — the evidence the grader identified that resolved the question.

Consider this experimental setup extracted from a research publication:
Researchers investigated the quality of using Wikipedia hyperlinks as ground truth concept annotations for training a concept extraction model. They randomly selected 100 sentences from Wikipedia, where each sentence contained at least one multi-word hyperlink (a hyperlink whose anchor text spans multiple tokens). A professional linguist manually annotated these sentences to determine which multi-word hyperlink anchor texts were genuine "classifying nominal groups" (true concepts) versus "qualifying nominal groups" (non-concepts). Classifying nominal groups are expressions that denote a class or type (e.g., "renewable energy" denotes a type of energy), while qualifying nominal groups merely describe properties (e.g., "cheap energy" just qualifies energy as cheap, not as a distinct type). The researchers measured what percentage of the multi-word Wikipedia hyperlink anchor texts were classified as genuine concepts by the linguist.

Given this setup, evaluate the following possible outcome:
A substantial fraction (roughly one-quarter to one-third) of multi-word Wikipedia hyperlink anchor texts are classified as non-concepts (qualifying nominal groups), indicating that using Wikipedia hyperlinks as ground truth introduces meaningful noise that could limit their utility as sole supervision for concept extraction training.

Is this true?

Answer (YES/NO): NO